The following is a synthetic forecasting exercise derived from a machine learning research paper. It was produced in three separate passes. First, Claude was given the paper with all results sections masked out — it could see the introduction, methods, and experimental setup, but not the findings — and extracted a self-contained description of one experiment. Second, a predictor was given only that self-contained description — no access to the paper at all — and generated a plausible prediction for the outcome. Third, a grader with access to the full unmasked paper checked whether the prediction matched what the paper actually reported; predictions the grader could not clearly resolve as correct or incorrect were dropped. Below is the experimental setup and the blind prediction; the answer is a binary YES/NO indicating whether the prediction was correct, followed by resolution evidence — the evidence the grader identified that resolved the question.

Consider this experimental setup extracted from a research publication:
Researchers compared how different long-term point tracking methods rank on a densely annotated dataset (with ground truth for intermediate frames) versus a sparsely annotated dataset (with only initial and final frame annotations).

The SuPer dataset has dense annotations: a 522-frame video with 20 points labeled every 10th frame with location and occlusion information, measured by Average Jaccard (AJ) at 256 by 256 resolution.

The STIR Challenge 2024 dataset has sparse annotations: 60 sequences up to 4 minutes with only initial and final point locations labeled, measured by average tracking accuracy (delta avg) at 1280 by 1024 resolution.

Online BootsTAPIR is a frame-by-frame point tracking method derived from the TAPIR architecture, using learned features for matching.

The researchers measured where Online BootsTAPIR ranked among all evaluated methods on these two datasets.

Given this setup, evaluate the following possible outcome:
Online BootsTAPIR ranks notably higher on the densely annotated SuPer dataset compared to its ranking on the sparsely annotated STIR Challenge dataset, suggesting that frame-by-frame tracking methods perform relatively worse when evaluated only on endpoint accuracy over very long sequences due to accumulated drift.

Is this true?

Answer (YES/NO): YES